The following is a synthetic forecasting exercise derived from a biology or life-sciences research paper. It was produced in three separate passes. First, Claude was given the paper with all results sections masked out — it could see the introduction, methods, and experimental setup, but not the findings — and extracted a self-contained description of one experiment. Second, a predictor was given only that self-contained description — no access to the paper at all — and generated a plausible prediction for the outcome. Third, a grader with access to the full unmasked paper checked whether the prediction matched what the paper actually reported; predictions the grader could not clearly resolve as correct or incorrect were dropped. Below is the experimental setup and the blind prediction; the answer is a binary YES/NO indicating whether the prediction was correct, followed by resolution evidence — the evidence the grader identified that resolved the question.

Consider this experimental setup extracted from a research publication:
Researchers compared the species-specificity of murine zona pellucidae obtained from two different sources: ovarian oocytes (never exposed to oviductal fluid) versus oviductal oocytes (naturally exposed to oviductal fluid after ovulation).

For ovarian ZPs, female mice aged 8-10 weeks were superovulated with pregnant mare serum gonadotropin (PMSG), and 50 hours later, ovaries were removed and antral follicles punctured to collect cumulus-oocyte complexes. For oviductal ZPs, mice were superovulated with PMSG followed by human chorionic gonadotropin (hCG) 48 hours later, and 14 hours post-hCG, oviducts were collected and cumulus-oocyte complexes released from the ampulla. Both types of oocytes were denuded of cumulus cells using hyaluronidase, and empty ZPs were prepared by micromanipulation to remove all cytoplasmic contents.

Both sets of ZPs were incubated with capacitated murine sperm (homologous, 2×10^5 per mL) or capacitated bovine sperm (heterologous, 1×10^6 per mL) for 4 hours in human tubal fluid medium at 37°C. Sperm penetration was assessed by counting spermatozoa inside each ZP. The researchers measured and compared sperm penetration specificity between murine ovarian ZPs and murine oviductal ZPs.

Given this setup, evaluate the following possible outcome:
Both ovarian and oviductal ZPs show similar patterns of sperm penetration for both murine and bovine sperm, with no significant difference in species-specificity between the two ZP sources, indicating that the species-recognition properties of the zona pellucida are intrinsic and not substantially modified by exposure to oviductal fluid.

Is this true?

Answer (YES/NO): NO